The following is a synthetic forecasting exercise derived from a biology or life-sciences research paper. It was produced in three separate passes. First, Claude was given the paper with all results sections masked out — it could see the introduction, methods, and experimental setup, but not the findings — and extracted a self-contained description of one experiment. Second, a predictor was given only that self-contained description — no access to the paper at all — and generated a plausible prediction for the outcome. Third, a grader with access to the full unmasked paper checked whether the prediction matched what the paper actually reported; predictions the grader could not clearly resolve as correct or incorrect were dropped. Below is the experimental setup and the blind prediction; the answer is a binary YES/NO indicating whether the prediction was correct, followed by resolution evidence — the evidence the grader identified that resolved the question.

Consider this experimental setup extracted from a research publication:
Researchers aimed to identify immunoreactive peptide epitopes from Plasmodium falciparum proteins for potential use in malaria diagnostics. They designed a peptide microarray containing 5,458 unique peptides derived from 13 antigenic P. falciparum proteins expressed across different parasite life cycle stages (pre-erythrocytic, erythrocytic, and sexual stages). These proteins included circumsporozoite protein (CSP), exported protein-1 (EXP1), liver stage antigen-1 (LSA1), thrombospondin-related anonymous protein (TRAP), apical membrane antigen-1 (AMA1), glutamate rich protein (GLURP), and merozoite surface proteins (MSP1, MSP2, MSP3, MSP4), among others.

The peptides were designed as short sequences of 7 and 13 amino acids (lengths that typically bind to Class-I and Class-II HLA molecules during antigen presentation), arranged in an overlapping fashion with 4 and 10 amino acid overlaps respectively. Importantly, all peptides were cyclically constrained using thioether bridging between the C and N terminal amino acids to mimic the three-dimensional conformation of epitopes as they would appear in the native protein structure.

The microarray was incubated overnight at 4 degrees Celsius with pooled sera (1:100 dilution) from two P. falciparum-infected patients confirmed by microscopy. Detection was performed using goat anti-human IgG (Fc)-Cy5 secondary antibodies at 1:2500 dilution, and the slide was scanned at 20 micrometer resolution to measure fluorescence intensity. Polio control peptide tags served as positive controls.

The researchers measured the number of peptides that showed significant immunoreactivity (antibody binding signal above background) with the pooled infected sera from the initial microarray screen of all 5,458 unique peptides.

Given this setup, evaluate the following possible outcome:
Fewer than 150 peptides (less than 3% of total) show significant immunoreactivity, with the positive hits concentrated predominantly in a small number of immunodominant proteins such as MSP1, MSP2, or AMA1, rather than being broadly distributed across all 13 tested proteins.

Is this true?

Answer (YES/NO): NO